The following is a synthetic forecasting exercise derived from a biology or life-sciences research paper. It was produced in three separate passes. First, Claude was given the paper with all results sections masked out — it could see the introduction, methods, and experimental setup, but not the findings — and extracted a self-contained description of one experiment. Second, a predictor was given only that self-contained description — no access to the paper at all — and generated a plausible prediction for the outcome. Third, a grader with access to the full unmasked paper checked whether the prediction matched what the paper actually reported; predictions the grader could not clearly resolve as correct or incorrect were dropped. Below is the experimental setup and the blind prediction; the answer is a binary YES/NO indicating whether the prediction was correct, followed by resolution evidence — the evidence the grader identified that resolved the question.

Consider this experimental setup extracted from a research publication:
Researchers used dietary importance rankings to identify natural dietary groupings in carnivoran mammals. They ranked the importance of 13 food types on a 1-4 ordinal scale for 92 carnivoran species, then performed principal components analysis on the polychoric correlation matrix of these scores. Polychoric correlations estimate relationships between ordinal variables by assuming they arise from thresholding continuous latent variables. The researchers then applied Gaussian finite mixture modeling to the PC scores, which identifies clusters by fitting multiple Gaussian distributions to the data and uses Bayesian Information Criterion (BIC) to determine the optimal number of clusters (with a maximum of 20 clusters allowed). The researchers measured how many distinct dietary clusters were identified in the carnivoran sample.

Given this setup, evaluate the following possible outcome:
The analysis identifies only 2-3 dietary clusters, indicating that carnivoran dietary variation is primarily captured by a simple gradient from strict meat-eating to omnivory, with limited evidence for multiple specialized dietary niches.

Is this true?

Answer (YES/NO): NO